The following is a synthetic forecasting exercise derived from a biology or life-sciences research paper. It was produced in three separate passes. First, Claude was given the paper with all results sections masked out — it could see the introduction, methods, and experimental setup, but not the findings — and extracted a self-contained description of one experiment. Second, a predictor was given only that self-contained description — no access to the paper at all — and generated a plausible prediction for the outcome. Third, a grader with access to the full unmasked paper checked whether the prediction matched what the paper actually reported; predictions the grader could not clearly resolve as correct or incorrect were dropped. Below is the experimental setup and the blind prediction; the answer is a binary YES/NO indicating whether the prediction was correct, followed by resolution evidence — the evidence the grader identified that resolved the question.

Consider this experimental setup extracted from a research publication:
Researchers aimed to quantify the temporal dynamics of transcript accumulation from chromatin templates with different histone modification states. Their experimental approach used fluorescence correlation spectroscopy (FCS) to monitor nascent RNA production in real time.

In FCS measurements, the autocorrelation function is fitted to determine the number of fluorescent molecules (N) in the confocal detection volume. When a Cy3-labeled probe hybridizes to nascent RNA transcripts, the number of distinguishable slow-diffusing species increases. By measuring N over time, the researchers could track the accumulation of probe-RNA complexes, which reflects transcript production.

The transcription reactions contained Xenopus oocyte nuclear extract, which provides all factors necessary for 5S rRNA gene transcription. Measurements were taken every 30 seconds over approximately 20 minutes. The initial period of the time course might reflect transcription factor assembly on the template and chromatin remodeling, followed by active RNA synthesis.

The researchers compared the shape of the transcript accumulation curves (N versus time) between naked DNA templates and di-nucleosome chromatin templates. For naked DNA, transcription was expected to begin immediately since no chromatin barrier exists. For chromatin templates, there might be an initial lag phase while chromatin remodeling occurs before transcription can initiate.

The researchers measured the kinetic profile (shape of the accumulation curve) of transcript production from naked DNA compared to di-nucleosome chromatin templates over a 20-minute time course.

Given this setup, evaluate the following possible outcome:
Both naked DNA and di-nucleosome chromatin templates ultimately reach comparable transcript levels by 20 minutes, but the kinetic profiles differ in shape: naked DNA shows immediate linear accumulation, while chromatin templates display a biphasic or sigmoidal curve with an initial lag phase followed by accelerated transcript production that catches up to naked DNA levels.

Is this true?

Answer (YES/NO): NO